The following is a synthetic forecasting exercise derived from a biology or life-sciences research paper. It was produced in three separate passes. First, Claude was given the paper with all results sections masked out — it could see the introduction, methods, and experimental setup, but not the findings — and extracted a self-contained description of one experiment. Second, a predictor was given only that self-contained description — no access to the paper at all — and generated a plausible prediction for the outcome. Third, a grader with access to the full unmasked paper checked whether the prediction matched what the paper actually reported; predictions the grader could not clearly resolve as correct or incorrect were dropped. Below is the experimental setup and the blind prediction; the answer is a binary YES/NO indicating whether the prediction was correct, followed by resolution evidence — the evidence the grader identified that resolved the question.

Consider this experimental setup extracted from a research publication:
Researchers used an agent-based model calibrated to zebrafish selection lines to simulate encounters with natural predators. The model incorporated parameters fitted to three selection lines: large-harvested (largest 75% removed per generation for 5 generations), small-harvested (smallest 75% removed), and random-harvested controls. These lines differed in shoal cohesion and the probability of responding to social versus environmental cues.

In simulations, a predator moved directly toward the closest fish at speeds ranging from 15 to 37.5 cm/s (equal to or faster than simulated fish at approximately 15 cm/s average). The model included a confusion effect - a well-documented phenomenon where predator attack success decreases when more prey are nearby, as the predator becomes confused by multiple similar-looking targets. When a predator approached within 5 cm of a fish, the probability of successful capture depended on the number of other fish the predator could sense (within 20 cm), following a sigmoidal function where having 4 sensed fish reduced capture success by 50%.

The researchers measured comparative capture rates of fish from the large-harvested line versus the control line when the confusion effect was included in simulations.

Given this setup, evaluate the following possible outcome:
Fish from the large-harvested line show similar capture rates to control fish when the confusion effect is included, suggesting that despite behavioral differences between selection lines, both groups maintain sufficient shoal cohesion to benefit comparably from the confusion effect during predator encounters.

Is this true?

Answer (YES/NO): NO